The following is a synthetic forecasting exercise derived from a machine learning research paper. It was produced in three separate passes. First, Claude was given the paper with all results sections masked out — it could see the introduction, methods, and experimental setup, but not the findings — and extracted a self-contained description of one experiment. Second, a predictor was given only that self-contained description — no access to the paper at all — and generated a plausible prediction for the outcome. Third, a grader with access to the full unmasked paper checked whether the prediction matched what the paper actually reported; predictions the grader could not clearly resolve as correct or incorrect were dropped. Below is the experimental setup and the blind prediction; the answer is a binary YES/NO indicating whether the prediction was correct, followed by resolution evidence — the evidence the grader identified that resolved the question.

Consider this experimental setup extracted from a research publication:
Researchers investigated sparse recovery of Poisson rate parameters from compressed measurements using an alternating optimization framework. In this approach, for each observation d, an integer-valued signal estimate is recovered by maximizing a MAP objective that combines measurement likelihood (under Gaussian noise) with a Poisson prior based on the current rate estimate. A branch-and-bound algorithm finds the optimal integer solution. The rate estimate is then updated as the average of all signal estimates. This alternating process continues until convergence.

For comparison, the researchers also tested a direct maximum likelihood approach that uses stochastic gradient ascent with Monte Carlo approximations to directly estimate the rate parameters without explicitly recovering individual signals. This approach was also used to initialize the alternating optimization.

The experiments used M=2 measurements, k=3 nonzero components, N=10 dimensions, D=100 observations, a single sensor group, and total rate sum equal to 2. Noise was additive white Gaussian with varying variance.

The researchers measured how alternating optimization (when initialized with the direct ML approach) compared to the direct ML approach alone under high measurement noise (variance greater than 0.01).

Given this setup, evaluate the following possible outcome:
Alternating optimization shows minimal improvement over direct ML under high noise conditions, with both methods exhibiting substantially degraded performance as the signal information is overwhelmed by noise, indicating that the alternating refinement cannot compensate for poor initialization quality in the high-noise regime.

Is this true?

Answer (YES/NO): NO